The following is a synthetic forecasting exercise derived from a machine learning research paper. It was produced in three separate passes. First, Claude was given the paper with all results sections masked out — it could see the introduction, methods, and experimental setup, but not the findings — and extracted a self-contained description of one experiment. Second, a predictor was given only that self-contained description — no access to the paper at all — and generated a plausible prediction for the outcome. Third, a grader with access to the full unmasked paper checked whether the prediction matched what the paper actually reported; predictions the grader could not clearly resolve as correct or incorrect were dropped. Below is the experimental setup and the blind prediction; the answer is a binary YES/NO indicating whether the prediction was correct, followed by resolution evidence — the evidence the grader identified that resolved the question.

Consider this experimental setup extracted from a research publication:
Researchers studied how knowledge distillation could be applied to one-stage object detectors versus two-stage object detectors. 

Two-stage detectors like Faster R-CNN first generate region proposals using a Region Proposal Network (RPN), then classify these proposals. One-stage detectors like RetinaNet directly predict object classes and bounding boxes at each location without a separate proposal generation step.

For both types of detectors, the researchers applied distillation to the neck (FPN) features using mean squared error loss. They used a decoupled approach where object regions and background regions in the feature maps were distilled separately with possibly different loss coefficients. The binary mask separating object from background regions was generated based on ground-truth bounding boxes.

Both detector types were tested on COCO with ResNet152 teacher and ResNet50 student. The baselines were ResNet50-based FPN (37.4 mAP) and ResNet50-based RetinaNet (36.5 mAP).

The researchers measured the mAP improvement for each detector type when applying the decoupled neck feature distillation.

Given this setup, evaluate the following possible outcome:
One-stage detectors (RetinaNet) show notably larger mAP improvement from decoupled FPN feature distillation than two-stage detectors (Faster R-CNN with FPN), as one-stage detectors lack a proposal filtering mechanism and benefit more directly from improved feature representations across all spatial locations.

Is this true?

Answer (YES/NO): NO